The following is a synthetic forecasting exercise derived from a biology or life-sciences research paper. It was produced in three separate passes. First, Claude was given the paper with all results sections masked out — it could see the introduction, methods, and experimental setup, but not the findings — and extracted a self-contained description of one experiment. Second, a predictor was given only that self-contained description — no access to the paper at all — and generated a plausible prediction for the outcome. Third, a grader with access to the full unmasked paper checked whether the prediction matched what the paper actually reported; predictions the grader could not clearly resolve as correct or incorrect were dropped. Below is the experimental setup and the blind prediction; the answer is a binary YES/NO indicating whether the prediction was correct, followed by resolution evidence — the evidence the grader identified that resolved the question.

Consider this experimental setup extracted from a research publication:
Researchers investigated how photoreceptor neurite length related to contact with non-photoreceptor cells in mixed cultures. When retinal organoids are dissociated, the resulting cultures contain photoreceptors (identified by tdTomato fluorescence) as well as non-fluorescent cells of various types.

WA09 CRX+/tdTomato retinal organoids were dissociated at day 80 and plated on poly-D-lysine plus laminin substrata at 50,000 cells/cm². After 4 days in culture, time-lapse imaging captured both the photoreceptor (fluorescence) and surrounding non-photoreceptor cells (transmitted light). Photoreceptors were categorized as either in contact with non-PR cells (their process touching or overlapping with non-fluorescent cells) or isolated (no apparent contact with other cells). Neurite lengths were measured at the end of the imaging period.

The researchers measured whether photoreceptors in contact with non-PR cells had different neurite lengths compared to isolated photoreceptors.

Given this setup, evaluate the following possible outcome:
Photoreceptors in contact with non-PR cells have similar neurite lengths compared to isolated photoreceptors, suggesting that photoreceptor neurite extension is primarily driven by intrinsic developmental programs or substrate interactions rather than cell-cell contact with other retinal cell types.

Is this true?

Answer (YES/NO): NO